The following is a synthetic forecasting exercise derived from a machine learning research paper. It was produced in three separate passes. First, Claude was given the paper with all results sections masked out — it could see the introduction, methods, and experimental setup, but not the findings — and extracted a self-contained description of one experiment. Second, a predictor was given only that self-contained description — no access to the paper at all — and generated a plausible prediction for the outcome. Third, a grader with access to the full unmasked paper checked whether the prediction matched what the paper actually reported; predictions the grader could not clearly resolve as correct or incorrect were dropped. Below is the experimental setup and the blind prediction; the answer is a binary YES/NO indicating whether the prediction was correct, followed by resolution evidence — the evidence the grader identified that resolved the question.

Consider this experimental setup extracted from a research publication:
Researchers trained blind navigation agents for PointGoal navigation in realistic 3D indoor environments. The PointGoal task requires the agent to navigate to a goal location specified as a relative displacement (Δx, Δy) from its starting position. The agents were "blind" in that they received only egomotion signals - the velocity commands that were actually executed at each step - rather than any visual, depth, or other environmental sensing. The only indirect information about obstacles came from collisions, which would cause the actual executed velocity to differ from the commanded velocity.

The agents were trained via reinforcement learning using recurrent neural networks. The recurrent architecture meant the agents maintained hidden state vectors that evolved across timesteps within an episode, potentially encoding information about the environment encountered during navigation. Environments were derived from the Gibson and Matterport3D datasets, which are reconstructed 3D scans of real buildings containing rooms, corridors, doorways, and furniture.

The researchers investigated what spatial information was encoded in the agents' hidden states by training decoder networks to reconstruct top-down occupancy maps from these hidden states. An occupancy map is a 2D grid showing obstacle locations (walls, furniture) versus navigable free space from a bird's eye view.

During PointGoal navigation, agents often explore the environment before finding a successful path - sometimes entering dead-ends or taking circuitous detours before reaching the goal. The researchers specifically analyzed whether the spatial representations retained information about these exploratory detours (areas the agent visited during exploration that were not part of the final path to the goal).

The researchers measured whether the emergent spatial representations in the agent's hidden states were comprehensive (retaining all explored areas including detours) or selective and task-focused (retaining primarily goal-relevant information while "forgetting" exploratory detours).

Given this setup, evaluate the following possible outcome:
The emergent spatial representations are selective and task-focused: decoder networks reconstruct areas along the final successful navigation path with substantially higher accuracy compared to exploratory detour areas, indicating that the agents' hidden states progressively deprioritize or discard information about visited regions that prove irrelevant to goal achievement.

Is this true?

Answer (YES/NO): YES